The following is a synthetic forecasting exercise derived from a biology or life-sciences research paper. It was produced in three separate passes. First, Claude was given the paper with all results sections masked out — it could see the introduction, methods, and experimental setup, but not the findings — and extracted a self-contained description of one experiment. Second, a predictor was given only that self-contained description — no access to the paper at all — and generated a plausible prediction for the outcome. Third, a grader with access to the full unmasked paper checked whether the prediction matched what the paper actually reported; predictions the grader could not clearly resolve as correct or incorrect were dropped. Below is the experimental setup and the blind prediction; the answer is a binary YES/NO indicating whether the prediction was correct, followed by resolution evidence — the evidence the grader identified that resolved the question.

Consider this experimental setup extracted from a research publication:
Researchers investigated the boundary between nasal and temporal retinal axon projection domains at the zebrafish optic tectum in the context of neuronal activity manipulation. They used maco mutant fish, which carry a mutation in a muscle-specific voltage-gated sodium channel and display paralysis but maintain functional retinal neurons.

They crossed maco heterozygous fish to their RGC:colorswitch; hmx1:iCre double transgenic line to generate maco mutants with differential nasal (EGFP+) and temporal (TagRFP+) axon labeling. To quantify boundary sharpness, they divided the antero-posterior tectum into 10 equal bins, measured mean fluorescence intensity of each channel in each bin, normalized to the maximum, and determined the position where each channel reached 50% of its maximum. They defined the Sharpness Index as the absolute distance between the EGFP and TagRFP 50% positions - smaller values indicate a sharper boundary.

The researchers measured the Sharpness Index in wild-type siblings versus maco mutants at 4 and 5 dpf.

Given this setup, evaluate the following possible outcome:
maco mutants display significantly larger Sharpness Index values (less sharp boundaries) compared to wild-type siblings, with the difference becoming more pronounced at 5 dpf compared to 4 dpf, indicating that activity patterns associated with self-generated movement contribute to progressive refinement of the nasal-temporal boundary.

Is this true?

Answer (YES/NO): NO